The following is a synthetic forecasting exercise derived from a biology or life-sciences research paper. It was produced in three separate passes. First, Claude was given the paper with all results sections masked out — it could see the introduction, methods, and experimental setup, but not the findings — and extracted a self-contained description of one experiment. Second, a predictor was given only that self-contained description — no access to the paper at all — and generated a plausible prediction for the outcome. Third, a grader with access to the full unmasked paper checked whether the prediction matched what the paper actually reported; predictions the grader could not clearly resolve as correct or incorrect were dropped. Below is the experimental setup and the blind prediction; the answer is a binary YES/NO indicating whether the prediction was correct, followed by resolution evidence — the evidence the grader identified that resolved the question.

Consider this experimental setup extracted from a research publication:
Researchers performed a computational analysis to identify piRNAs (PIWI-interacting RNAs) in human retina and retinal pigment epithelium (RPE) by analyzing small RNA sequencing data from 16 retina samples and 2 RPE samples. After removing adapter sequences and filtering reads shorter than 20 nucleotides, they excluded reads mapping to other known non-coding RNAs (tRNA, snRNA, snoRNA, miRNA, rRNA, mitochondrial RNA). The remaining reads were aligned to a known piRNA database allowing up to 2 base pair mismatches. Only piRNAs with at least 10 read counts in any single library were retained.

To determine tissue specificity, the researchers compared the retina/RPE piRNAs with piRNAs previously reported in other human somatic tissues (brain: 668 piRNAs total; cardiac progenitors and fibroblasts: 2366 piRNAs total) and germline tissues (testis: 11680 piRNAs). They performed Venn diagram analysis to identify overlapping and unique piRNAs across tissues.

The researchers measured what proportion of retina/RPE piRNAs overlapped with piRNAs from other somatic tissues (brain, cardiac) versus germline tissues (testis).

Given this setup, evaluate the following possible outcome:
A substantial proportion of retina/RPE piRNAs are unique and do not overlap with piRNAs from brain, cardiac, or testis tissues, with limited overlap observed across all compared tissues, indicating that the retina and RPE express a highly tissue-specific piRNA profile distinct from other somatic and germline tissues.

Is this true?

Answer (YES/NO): NO